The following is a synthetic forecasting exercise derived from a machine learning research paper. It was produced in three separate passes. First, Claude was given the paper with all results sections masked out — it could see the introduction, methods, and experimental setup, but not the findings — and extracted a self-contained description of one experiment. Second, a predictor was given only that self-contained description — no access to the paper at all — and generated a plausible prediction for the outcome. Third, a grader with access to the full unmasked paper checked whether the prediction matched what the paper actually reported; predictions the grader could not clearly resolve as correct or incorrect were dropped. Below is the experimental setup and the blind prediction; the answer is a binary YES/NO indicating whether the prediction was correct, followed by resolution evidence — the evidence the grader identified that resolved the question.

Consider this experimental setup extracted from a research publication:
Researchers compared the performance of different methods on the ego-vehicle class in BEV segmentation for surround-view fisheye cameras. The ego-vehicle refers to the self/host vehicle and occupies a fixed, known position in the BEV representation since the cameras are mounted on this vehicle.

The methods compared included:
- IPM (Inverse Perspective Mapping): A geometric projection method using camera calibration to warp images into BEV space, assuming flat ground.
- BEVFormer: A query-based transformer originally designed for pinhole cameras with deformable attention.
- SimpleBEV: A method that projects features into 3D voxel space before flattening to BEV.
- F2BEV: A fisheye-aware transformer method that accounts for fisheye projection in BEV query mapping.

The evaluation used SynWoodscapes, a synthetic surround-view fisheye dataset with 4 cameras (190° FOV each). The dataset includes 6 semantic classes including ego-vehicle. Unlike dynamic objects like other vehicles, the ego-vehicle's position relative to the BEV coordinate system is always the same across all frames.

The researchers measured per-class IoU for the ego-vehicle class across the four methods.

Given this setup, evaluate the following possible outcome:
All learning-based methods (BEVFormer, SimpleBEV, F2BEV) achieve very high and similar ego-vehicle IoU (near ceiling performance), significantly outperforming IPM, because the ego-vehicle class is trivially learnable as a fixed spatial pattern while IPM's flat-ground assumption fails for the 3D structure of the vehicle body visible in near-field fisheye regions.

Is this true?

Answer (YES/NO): NO